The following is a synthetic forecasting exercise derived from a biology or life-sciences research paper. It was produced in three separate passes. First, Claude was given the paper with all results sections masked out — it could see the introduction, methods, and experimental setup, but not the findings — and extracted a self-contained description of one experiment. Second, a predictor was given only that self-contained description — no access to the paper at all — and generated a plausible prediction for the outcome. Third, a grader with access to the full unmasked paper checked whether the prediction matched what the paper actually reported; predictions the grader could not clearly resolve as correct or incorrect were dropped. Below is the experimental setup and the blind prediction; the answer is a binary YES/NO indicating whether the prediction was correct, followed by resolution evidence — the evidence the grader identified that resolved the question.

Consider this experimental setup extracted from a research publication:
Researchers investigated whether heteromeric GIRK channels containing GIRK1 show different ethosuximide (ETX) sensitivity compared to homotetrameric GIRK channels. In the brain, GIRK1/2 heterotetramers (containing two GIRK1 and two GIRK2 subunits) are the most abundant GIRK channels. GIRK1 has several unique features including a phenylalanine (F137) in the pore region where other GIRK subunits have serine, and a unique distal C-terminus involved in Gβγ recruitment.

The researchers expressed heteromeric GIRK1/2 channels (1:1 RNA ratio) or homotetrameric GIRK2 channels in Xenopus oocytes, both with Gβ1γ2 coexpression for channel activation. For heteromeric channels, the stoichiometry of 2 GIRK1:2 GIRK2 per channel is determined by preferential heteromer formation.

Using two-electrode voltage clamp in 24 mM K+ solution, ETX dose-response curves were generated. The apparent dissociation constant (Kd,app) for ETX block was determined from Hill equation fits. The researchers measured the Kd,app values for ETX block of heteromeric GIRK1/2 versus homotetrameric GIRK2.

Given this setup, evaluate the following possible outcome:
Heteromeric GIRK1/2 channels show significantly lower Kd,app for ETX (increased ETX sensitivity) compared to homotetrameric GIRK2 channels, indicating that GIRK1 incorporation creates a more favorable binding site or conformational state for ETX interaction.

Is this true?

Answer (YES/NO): NO